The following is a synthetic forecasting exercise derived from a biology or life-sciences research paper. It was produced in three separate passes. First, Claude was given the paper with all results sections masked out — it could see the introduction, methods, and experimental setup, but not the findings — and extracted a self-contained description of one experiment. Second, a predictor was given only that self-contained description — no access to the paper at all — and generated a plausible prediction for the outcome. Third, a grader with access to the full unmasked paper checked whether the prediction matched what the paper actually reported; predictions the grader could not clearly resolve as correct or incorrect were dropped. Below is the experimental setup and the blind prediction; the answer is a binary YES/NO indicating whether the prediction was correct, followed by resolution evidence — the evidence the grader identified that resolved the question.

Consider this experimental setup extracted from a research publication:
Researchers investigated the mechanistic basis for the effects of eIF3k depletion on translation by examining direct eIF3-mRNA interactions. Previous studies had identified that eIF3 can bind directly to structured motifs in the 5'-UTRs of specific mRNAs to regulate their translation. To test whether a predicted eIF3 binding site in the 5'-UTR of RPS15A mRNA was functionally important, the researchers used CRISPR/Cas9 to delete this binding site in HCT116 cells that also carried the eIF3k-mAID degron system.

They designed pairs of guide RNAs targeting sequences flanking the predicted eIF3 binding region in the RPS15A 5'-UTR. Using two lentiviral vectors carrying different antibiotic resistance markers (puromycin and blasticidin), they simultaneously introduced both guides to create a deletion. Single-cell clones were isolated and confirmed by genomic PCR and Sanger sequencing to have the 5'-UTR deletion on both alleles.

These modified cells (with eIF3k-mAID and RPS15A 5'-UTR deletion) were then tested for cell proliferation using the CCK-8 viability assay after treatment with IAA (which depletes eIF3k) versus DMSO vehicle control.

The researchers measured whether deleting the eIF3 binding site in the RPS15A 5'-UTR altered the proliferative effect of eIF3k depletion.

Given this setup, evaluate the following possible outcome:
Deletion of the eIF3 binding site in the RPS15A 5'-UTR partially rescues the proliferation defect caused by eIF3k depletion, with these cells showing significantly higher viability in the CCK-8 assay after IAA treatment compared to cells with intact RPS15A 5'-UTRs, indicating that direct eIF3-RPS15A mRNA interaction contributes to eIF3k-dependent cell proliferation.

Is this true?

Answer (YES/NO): NO